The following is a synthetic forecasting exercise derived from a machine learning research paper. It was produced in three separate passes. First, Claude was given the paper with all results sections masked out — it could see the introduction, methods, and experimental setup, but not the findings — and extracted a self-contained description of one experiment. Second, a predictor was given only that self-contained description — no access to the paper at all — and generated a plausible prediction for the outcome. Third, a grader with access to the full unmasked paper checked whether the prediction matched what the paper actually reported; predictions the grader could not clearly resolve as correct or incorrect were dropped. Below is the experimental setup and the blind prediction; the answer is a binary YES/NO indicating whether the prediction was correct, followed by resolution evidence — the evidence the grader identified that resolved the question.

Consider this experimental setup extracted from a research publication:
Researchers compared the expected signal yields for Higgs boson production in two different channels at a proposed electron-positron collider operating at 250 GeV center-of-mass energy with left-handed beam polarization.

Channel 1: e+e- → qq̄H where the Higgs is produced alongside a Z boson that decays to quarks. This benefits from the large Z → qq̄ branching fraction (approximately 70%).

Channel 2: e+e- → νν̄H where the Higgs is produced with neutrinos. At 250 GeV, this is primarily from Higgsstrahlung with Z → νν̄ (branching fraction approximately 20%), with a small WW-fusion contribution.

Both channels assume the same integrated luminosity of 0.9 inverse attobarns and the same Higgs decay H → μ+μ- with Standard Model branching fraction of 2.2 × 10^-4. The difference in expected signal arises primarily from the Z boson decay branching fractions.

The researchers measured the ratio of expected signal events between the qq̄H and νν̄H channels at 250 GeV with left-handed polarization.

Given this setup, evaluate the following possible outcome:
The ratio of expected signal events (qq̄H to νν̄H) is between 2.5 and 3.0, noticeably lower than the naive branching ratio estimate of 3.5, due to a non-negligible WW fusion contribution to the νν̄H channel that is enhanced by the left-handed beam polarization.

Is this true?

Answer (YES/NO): YES